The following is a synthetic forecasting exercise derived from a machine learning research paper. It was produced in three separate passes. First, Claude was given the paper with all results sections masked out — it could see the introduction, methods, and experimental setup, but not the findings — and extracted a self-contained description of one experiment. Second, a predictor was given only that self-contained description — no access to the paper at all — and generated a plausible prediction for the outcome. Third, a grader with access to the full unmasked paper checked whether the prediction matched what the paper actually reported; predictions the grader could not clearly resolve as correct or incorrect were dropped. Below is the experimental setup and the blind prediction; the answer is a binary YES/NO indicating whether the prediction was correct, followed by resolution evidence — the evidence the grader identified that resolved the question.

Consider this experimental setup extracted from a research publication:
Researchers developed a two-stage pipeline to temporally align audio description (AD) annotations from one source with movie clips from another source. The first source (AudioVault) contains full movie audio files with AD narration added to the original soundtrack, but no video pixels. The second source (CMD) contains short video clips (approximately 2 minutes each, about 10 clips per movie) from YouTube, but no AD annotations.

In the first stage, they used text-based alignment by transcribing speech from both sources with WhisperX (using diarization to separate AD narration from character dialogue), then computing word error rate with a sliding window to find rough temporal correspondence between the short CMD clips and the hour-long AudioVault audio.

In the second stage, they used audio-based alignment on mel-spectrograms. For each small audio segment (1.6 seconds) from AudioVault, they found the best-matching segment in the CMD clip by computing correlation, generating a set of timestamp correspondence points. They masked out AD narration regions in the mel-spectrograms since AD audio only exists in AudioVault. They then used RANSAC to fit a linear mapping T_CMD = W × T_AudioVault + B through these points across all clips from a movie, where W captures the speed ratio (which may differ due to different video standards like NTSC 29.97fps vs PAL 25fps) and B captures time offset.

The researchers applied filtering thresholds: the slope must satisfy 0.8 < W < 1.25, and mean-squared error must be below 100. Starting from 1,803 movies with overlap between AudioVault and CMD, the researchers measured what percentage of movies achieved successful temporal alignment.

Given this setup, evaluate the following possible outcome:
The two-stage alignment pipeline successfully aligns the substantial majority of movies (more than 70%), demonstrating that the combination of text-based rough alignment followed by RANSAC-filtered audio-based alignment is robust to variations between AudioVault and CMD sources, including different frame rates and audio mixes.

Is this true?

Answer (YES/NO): YES